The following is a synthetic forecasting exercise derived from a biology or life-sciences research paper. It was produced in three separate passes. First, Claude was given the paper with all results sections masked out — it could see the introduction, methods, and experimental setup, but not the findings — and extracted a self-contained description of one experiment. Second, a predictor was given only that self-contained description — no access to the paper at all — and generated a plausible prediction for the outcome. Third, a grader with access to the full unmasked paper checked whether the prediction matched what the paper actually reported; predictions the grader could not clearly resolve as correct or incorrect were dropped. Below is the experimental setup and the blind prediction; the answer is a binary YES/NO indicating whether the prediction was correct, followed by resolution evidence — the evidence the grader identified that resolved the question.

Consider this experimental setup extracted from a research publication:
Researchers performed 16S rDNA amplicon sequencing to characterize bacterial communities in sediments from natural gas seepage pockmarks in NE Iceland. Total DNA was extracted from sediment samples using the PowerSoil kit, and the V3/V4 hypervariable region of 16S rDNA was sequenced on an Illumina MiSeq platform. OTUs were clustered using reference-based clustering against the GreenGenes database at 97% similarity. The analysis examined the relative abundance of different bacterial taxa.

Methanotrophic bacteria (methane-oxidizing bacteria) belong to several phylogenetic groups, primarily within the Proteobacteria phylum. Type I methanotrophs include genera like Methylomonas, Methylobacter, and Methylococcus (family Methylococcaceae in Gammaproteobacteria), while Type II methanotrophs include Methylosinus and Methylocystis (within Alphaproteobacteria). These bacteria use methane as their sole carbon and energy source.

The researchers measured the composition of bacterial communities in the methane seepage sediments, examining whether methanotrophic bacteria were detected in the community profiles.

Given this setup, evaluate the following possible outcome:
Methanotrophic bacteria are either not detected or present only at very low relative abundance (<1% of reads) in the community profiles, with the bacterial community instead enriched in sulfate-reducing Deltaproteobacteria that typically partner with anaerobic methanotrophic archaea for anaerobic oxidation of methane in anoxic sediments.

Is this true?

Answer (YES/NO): YES